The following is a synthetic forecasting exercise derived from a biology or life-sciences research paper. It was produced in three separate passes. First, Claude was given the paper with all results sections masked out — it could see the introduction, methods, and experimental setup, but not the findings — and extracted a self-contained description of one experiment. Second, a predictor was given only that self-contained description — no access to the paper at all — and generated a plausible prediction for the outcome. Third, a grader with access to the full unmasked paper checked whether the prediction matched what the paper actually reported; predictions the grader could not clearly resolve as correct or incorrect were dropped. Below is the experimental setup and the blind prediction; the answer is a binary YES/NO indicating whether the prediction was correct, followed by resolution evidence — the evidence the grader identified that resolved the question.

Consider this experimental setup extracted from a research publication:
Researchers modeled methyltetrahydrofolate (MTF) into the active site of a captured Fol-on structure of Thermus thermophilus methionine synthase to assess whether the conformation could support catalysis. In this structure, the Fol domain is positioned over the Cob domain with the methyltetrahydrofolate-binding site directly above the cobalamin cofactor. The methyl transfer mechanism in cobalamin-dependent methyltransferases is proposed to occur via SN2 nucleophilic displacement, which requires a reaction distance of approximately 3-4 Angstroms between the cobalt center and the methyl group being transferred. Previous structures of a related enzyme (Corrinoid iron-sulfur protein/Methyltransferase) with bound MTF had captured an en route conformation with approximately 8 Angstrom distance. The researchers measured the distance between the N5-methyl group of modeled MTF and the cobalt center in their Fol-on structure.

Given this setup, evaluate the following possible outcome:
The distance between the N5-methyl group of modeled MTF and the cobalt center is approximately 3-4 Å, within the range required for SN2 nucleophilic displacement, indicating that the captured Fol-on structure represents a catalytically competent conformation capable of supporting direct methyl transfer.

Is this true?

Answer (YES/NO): YES